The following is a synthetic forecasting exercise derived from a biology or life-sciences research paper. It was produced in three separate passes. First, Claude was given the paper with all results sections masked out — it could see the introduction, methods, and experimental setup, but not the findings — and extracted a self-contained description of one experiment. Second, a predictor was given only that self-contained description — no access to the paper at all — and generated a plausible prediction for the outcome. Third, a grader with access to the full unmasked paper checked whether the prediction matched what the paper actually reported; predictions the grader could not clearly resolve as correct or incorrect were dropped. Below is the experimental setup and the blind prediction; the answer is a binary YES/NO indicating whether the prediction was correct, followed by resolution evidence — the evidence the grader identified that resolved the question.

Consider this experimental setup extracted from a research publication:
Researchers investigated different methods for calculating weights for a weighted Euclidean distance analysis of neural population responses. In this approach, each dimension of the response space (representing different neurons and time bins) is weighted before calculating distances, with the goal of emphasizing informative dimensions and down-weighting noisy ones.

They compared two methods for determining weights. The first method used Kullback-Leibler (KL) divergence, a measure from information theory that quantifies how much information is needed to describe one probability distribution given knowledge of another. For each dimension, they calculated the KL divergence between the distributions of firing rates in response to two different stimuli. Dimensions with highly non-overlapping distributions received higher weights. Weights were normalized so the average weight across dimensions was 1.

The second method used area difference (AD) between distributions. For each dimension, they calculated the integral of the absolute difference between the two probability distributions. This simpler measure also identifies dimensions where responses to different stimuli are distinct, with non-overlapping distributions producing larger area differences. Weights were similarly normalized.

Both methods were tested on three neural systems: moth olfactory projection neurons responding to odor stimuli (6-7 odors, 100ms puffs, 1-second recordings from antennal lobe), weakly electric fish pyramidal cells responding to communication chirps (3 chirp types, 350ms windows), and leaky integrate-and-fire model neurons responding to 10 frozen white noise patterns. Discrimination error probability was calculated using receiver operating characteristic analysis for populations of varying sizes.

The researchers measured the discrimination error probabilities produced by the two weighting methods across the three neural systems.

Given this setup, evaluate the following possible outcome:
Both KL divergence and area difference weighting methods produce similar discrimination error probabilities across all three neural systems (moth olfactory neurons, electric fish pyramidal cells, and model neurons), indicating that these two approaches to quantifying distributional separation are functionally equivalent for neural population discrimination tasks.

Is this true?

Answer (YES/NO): YES